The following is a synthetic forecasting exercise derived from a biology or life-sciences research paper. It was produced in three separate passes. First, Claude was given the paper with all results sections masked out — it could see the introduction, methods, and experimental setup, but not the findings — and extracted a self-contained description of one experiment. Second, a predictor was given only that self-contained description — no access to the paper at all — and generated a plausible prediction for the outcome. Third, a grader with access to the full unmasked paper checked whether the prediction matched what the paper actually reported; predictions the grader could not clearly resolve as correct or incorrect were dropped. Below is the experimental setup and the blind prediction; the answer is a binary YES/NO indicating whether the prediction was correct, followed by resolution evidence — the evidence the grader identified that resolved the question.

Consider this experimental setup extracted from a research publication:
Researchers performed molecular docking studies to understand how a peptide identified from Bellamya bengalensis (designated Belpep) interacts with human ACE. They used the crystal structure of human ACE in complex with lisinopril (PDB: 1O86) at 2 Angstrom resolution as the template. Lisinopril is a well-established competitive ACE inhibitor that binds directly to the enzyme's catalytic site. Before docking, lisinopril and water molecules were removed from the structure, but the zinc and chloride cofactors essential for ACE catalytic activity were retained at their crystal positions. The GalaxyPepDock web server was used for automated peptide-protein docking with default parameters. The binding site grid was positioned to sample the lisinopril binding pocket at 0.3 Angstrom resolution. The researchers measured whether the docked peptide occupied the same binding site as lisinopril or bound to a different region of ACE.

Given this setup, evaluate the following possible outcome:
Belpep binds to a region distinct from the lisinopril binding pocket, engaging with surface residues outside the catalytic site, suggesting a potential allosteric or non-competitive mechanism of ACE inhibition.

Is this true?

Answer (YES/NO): NO